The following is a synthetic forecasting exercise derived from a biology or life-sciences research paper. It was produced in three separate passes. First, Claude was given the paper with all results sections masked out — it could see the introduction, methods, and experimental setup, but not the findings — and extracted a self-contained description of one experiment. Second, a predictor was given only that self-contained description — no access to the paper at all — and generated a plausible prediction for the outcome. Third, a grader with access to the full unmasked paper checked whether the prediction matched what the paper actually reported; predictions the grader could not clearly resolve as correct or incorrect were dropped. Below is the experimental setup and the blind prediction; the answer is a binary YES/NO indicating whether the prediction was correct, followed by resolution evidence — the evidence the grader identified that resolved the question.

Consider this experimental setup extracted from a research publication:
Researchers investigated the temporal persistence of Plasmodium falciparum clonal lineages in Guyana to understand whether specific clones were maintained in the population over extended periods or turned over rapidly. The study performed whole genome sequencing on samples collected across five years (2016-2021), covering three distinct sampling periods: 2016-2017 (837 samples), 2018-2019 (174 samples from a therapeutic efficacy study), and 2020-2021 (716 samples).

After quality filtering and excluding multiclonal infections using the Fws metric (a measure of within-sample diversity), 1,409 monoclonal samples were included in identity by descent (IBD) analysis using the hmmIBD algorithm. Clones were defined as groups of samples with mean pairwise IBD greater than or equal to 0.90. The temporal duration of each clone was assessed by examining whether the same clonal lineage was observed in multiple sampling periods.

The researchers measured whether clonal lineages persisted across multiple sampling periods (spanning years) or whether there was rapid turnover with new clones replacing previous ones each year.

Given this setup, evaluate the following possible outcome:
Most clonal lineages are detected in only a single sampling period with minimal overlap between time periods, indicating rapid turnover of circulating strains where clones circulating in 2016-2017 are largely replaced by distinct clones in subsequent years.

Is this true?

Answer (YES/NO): NO